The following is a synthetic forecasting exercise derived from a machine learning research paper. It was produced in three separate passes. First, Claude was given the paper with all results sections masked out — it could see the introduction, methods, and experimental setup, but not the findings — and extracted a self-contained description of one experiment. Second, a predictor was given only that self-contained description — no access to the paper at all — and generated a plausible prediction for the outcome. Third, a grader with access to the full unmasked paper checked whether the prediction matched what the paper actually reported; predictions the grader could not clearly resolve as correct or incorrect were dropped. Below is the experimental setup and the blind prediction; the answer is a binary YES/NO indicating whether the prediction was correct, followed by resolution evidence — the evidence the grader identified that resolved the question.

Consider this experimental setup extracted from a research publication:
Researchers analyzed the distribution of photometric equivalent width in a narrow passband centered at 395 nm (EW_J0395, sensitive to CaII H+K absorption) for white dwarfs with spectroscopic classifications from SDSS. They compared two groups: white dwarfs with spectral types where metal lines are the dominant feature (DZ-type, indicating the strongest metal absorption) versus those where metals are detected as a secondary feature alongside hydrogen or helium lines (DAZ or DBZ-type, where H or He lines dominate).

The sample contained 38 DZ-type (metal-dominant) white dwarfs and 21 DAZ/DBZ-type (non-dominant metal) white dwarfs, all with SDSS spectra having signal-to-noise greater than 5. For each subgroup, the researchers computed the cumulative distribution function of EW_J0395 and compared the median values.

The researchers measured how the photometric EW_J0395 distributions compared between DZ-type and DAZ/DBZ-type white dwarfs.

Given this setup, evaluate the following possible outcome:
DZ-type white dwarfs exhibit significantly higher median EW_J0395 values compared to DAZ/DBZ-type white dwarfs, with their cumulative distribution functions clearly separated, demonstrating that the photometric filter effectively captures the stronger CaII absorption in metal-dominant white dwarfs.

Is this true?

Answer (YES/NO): YES